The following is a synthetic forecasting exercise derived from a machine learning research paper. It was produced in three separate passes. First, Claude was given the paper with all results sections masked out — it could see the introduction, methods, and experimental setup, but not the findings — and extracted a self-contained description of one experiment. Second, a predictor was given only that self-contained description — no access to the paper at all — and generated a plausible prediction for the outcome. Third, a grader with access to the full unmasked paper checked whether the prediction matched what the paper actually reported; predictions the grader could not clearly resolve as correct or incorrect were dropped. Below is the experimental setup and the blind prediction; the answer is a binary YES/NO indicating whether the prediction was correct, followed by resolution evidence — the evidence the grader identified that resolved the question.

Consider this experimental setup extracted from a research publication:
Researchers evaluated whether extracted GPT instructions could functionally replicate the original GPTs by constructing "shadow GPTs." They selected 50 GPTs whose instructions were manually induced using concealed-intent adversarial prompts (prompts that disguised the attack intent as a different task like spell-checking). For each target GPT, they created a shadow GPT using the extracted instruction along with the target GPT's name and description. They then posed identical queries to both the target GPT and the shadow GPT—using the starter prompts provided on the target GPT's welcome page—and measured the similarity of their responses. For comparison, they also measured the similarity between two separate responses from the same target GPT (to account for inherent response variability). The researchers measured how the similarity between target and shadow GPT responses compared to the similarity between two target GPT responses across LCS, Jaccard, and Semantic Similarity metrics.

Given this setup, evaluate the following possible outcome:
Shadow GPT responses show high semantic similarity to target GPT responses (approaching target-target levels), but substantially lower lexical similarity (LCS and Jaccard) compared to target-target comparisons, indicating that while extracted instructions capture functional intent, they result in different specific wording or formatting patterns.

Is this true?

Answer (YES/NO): NO